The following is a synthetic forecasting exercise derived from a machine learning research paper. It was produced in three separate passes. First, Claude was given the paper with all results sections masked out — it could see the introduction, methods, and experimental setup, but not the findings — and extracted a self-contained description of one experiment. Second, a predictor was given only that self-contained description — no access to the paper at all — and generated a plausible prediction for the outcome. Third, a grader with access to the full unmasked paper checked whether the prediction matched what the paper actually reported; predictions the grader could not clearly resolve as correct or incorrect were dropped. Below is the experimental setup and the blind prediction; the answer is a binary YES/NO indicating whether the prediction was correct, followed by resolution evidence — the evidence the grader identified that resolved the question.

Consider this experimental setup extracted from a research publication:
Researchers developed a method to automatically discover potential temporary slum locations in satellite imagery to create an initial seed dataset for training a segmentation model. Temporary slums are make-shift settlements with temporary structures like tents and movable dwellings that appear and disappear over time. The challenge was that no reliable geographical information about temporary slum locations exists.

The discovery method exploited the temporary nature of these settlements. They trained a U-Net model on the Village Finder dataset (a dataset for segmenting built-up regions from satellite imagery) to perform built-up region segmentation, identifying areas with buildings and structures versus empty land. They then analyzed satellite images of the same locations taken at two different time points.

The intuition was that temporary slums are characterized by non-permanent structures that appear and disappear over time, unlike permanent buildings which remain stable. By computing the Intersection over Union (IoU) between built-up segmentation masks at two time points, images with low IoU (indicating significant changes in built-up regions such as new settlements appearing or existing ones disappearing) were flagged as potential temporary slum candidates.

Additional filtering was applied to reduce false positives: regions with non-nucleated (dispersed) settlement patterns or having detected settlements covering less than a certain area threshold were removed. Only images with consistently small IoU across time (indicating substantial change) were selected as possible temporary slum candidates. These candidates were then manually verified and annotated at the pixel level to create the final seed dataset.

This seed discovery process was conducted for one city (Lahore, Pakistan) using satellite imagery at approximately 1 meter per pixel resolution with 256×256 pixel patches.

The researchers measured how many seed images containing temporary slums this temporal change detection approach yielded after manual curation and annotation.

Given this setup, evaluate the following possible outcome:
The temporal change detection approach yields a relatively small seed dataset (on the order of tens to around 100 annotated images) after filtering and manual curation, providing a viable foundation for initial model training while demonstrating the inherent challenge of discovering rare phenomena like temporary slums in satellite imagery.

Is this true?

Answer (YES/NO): YES